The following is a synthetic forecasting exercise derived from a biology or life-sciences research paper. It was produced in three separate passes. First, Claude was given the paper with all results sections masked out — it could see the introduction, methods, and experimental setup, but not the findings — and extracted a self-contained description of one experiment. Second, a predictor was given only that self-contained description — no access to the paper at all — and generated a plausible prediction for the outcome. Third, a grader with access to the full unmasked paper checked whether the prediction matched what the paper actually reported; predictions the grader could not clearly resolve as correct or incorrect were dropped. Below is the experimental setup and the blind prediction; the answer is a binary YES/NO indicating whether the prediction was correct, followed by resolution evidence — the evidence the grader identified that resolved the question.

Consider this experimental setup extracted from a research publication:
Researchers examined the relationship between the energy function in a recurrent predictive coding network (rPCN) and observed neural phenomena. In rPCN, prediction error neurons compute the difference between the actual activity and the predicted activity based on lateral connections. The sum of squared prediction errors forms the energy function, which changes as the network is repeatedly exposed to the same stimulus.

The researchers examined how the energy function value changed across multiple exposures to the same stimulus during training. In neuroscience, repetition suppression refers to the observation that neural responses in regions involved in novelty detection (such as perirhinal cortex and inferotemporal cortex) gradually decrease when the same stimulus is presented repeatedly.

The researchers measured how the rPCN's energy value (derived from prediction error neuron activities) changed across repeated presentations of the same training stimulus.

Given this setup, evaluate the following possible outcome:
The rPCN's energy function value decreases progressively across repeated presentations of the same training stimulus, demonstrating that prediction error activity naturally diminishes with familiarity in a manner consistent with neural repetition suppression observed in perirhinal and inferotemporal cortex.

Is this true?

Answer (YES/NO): YES